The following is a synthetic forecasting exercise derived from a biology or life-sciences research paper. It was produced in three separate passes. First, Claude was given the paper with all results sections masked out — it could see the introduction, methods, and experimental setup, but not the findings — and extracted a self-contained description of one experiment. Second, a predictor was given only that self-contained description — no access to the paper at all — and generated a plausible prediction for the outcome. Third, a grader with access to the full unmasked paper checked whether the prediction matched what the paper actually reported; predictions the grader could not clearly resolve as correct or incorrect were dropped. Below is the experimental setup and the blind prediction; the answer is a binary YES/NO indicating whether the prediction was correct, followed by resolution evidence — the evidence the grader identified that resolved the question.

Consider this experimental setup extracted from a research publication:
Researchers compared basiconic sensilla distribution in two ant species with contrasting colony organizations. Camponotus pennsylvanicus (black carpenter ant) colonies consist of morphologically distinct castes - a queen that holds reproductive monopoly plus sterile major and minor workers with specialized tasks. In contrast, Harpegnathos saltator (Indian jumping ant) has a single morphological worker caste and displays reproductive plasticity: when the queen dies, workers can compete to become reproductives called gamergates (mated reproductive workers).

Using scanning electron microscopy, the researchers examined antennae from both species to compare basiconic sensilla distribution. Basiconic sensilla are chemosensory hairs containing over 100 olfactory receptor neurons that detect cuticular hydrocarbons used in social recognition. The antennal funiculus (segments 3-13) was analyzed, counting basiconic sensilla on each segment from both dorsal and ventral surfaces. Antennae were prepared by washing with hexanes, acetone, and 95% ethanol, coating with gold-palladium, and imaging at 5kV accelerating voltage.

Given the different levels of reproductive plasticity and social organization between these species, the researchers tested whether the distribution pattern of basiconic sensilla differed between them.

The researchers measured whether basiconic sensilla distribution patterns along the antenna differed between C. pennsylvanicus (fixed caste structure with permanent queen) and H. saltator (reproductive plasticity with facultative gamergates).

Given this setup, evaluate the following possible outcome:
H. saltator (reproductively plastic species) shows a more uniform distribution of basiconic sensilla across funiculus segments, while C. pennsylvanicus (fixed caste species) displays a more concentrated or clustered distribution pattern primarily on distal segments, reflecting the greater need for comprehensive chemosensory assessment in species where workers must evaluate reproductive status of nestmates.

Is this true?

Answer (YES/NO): NO